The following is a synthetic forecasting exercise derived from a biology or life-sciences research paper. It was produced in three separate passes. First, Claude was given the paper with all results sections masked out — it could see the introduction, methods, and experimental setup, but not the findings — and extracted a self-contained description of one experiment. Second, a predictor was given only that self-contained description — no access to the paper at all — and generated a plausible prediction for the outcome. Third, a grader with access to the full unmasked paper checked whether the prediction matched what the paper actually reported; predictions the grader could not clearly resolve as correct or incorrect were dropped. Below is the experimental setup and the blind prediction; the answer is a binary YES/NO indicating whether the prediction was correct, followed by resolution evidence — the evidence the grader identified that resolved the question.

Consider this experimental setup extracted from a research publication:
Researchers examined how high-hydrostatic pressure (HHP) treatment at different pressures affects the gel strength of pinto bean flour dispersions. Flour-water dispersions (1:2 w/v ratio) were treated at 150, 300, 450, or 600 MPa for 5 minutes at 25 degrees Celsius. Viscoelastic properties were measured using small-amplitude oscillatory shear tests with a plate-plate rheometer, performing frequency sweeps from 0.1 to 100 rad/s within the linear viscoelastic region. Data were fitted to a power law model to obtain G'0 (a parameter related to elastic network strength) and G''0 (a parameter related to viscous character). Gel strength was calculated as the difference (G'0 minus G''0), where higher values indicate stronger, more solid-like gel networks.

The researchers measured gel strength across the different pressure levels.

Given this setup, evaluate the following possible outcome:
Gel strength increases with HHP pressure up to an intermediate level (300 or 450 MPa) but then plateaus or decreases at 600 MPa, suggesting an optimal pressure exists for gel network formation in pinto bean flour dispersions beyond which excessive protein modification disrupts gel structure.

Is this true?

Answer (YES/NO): NO